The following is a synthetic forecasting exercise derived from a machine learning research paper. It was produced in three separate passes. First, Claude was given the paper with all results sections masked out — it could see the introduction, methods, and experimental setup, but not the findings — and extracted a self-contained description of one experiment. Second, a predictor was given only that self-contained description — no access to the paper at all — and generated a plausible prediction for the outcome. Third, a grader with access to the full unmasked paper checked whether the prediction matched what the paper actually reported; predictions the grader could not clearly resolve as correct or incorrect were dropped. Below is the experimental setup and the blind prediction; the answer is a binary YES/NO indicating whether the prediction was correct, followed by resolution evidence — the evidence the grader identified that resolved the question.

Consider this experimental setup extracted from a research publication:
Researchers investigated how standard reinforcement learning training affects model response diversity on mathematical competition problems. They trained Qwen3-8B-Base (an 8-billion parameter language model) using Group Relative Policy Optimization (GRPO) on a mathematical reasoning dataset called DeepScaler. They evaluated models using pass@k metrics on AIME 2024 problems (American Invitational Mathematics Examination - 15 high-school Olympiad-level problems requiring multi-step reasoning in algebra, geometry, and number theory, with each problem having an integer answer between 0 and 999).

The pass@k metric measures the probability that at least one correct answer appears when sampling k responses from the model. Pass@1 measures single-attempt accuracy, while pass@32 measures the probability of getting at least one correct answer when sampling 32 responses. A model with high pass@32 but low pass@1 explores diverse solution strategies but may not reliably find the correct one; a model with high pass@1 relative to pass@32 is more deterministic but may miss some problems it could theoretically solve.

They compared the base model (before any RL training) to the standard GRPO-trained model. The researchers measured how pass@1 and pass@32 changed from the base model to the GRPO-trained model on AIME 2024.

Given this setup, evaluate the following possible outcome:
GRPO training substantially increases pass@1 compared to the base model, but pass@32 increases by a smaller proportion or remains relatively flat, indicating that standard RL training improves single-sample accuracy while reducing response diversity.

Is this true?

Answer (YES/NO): YES